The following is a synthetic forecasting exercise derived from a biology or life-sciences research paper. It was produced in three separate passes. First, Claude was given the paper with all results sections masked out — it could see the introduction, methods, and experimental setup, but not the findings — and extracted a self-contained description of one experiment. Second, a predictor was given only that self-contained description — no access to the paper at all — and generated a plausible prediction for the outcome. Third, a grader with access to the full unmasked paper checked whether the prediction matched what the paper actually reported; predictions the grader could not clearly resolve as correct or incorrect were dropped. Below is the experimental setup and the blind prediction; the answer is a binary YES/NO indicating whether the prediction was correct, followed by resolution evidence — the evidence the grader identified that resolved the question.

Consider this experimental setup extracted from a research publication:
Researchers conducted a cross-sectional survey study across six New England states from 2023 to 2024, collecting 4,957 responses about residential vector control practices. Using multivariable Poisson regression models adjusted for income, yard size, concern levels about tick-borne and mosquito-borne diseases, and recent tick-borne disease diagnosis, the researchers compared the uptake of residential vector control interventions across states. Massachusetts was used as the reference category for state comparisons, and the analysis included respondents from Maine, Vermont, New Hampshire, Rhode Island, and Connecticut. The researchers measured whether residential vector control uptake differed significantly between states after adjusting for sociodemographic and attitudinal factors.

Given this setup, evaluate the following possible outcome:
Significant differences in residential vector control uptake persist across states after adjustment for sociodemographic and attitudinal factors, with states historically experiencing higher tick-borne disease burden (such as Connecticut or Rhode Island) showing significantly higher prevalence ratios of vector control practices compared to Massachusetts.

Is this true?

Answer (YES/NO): NO